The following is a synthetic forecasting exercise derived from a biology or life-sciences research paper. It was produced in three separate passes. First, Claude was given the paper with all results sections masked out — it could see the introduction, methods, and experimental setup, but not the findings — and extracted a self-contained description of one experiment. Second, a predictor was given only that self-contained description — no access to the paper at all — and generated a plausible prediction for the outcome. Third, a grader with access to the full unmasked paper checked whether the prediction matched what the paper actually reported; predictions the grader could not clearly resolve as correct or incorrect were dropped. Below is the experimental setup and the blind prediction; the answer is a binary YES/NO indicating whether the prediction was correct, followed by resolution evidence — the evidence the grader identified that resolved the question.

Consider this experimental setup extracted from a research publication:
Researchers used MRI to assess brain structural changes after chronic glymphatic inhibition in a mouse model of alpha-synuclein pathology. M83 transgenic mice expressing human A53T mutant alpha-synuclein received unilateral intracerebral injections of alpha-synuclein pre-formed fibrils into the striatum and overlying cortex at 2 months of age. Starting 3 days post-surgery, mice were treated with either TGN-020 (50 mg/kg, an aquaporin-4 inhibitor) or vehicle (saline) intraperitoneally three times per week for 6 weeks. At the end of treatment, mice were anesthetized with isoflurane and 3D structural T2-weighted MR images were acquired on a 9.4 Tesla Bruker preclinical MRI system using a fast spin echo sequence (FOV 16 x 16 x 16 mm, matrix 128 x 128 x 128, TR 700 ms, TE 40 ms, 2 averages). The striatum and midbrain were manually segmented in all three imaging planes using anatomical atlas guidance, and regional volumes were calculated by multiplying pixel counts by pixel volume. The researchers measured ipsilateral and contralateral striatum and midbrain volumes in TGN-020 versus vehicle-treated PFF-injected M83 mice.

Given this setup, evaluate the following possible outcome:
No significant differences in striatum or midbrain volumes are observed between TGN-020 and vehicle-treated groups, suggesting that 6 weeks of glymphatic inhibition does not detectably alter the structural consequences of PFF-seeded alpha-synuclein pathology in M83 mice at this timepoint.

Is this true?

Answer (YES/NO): NO